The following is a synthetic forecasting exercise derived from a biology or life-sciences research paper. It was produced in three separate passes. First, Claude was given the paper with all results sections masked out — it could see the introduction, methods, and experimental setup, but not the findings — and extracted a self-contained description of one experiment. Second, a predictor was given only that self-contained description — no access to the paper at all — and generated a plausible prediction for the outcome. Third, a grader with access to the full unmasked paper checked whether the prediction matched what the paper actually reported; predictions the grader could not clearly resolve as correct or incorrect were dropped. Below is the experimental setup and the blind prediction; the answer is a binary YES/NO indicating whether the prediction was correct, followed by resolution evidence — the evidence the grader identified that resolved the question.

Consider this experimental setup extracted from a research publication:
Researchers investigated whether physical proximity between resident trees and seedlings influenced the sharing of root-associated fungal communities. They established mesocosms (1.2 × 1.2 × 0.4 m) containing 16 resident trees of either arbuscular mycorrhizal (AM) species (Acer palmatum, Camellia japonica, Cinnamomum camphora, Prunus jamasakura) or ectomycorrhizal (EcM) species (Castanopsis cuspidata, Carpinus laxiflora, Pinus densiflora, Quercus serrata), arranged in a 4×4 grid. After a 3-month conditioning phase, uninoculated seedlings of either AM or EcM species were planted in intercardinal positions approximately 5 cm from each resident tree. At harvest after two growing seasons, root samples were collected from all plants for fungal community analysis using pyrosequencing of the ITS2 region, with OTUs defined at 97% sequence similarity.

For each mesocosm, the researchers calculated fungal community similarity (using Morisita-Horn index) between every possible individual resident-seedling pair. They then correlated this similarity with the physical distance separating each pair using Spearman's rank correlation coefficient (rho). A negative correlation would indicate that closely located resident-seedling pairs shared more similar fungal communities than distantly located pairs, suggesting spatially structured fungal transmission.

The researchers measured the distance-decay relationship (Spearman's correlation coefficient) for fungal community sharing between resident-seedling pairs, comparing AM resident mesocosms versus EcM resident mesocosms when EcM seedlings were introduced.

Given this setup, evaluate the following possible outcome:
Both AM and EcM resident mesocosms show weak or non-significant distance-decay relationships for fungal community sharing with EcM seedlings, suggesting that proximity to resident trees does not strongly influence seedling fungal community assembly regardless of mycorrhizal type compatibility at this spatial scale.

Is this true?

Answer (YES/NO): NO